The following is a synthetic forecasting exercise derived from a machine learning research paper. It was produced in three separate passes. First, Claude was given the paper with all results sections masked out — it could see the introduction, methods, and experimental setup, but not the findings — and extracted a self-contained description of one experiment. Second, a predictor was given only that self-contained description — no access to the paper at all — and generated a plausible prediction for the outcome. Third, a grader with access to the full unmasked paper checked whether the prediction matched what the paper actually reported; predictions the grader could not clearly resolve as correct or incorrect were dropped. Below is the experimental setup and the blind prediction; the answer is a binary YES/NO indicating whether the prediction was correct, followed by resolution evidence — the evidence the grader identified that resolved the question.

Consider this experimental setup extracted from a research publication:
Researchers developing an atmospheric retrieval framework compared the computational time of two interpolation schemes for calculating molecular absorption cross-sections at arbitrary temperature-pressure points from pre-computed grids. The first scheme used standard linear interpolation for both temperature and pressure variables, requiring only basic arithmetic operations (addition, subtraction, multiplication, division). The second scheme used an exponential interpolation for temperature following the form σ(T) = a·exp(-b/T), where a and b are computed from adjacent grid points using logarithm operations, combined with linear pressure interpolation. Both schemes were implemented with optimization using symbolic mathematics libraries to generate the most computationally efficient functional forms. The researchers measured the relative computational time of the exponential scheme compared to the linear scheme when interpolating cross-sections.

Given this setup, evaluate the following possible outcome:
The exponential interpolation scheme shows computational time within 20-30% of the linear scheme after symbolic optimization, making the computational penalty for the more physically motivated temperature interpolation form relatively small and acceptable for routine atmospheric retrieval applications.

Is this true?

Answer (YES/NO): NO